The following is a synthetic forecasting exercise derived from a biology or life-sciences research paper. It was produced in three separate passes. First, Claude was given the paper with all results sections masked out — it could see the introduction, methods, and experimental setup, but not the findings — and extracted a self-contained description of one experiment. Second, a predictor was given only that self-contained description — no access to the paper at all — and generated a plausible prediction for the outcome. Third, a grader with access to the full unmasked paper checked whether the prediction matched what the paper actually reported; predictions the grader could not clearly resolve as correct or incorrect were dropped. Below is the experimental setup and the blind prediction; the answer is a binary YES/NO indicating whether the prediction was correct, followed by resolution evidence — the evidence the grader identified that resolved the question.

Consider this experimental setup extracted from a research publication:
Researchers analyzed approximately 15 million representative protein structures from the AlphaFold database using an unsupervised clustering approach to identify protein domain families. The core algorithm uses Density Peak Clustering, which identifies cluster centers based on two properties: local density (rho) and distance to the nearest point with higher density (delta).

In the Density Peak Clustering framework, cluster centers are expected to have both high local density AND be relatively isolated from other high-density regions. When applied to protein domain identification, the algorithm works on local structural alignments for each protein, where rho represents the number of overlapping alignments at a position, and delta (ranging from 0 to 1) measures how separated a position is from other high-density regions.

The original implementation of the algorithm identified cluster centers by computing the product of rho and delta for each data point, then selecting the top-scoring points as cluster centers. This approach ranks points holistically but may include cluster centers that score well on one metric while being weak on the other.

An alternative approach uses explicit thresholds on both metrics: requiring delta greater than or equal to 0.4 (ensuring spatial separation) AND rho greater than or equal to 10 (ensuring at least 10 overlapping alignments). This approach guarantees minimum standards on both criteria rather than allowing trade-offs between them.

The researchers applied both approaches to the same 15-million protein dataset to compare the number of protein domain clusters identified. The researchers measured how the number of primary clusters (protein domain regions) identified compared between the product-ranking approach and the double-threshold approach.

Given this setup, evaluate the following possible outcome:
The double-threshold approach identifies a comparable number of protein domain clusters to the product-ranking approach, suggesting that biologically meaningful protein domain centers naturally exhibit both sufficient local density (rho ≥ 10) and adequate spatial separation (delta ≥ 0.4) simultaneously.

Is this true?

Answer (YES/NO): NO